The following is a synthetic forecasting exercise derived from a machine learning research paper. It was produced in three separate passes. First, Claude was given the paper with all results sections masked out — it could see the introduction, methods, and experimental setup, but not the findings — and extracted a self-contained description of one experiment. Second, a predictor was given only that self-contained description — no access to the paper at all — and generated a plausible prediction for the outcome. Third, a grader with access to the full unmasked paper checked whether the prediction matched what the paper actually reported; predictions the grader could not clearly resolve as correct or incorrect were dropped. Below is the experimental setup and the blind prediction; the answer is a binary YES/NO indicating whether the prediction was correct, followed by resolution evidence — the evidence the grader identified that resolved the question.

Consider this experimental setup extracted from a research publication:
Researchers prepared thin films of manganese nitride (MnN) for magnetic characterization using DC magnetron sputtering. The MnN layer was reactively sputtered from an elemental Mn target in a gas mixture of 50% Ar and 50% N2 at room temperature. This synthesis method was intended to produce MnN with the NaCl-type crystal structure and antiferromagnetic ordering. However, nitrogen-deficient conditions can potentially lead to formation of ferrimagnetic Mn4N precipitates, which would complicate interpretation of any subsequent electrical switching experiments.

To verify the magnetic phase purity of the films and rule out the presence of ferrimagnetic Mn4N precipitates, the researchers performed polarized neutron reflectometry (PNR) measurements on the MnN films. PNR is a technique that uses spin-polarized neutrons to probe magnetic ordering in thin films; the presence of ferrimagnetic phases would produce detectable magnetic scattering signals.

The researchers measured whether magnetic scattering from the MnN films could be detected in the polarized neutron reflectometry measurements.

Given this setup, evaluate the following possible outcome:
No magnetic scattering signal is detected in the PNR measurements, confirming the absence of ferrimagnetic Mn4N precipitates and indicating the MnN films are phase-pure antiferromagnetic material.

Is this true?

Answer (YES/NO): YES